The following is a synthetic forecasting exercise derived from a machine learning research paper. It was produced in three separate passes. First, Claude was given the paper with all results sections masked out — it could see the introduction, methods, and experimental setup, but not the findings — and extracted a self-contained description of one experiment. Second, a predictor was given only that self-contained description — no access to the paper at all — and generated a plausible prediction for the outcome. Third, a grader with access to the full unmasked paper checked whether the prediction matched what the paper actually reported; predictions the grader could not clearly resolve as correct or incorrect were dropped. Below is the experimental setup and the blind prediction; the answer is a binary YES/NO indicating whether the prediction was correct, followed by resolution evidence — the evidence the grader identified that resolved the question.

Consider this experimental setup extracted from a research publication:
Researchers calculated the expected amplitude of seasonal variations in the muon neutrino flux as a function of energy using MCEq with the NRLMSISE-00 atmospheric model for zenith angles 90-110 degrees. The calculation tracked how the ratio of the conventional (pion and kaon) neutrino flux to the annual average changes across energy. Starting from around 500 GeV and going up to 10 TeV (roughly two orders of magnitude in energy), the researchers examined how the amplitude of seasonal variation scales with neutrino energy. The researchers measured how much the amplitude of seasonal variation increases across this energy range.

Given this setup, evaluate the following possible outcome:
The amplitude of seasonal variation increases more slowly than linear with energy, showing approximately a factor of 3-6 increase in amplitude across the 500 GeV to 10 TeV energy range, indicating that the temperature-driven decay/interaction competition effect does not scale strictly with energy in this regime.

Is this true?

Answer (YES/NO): NO